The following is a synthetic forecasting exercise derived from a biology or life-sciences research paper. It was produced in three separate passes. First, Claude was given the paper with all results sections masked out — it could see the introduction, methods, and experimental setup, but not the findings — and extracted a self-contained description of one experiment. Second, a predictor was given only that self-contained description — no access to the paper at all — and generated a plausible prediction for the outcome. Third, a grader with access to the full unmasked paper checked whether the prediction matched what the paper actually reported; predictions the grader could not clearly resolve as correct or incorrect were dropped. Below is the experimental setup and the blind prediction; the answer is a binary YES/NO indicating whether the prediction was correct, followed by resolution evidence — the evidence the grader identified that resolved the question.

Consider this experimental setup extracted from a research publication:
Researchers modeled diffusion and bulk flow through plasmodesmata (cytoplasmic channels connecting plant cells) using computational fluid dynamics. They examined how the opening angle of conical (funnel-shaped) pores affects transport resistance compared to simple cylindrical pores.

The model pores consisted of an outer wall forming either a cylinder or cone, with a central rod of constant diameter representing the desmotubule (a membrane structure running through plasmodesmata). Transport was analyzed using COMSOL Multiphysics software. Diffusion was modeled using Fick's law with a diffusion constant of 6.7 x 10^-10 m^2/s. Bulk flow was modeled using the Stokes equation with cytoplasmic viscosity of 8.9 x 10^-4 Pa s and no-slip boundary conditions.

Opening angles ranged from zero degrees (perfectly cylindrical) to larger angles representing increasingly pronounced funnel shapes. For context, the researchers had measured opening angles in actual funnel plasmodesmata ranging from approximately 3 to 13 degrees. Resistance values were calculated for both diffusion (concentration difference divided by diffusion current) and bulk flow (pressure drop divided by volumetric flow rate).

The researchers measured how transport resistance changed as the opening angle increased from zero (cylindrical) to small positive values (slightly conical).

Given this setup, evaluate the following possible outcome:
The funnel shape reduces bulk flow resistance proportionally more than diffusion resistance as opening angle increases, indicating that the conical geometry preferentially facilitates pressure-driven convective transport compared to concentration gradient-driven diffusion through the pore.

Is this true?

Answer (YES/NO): YES